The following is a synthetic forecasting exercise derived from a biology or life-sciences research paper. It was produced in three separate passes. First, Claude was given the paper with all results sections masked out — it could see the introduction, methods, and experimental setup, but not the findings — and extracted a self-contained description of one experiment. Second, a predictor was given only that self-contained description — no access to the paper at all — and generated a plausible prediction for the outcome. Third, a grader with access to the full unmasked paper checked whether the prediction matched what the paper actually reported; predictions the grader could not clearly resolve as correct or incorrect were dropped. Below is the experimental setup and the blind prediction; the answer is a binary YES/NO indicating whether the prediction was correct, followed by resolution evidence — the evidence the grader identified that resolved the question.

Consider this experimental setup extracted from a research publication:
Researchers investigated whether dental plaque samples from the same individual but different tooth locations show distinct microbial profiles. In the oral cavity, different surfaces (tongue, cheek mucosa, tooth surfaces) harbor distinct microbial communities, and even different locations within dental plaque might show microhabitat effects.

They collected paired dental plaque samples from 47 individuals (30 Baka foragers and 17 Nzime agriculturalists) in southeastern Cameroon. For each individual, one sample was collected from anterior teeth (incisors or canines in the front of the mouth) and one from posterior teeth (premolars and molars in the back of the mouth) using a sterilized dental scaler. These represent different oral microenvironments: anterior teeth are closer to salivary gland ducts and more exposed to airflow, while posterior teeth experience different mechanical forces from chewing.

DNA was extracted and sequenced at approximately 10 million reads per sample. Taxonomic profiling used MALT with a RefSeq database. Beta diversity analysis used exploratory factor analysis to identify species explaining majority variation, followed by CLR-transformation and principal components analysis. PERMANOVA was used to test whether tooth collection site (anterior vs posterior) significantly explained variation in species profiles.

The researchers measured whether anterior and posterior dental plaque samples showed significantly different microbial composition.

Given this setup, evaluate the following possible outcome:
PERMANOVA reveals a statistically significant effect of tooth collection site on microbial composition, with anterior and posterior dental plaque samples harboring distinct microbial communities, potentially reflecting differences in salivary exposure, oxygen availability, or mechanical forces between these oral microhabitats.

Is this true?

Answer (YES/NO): YES